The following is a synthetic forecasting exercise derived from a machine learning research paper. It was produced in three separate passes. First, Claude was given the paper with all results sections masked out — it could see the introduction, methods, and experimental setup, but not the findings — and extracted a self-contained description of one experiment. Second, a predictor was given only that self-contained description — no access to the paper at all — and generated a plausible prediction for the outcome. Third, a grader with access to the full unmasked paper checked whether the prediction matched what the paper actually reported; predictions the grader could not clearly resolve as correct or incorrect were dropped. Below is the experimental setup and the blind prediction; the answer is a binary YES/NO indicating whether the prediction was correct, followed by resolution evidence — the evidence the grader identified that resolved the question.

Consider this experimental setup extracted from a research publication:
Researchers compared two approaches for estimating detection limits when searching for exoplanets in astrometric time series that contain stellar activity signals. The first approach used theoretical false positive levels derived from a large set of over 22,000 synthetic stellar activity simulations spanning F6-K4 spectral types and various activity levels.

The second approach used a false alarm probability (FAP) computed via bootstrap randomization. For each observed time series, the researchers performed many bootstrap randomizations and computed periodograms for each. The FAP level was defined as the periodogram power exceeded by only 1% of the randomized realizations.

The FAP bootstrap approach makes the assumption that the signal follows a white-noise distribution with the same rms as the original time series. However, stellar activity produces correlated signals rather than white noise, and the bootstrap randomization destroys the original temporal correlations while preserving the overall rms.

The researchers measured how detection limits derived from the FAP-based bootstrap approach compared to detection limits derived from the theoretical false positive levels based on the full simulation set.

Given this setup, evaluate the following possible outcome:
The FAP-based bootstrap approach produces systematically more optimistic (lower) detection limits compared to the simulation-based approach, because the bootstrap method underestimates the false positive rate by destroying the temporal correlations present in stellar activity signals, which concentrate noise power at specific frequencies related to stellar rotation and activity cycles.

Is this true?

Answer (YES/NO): NO